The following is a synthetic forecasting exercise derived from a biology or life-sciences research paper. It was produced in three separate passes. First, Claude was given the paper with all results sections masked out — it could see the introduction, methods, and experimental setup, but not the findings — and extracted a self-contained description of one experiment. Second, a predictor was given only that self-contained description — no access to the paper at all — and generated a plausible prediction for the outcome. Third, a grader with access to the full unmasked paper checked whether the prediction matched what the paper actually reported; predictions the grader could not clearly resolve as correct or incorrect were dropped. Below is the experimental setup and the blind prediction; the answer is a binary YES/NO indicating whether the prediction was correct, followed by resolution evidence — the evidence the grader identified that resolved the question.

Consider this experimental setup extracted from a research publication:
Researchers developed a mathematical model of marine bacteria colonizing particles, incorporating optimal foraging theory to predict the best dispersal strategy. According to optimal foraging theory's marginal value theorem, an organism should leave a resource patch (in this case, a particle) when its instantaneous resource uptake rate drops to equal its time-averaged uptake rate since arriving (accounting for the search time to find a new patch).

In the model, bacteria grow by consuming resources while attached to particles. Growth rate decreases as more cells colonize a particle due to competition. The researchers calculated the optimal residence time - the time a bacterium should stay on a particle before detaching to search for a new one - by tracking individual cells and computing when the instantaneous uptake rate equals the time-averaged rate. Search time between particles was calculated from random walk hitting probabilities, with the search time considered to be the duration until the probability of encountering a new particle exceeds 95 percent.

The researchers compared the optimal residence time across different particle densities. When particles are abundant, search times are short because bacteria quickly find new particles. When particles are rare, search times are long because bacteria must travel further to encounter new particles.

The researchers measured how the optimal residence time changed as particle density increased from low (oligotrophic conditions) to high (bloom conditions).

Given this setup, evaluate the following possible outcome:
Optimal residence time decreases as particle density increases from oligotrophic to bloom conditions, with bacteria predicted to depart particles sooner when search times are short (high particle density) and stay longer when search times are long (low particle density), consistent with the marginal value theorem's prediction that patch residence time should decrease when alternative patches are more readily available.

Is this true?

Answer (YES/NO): YES